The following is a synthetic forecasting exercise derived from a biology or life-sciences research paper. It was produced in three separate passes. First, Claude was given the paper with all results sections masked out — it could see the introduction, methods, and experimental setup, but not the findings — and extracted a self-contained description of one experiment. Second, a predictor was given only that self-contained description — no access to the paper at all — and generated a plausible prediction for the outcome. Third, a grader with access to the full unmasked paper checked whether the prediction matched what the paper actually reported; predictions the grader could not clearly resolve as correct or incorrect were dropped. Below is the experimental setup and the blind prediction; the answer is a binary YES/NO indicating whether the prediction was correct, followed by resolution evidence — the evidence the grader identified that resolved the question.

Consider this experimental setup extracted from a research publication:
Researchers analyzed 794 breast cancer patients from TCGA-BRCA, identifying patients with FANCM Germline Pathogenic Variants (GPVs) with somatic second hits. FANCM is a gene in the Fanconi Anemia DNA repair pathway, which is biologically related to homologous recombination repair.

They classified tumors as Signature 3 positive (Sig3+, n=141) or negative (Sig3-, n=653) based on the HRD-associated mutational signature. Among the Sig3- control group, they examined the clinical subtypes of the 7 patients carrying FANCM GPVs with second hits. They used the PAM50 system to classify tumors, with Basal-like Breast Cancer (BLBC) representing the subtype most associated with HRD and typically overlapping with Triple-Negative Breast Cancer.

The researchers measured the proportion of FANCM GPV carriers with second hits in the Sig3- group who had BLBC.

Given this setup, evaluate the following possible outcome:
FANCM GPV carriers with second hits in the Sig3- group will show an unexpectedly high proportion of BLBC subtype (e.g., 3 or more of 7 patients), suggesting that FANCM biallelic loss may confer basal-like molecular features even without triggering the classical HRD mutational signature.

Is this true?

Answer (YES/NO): YES